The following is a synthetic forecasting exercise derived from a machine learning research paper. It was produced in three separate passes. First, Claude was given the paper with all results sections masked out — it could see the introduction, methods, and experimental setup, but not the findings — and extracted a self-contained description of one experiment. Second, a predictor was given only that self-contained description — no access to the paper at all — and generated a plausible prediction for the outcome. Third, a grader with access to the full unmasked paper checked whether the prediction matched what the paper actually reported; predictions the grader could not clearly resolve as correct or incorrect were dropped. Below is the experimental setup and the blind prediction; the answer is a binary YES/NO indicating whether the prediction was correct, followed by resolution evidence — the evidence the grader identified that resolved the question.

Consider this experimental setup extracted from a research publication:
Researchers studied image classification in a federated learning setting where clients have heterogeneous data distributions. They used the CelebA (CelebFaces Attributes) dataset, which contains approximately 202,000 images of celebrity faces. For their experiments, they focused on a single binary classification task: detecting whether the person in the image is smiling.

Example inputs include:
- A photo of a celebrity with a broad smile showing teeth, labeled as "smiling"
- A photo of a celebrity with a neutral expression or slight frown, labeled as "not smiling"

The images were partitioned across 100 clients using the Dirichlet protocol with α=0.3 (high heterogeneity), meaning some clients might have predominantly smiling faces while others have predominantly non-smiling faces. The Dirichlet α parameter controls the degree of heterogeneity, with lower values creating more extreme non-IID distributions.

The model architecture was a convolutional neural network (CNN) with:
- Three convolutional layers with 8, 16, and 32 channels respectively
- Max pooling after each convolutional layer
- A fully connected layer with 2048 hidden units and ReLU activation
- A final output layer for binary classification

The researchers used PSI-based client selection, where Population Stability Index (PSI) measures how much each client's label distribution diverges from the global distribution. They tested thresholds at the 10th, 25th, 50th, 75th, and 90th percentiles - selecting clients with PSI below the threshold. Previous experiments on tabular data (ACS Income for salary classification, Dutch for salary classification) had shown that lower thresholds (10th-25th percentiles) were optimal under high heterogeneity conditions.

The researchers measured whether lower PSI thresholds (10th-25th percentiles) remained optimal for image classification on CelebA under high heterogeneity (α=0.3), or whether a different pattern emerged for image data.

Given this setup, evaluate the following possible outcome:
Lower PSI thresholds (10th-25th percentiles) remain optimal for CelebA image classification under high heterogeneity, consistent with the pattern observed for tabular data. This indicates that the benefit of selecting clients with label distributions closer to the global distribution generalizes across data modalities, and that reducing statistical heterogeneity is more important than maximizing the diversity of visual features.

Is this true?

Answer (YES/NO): YES